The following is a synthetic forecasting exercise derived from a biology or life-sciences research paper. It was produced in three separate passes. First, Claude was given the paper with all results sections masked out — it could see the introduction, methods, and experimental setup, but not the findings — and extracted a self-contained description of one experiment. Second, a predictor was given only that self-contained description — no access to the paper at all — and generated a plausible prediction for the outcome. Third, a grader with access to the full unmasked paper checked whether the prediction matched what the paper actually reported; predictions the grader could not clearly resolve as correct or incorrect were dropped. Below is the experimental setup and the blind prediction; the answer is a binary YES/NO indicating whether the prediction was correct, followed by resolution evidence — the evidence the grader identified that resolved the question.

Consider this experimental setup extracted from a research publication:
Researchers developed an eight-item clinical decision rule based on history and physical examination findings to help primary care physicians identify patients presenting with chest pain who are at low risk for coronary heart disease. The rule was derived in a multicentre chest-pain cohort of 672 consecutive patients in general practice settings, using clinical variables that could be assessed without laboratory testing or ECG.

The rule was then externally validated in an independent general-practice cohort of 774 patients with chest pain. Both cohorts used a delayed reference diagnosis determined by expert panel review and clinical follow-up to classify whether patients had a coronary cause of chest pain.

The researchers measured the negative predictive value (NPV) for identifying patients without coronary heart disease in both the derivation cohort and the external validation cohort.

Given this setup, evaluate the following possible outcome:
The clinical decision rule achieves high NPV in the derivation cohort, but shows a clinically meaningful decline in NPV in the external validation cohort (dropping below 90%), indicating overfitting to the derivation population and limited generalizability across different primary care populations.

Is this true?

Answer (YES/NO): NO